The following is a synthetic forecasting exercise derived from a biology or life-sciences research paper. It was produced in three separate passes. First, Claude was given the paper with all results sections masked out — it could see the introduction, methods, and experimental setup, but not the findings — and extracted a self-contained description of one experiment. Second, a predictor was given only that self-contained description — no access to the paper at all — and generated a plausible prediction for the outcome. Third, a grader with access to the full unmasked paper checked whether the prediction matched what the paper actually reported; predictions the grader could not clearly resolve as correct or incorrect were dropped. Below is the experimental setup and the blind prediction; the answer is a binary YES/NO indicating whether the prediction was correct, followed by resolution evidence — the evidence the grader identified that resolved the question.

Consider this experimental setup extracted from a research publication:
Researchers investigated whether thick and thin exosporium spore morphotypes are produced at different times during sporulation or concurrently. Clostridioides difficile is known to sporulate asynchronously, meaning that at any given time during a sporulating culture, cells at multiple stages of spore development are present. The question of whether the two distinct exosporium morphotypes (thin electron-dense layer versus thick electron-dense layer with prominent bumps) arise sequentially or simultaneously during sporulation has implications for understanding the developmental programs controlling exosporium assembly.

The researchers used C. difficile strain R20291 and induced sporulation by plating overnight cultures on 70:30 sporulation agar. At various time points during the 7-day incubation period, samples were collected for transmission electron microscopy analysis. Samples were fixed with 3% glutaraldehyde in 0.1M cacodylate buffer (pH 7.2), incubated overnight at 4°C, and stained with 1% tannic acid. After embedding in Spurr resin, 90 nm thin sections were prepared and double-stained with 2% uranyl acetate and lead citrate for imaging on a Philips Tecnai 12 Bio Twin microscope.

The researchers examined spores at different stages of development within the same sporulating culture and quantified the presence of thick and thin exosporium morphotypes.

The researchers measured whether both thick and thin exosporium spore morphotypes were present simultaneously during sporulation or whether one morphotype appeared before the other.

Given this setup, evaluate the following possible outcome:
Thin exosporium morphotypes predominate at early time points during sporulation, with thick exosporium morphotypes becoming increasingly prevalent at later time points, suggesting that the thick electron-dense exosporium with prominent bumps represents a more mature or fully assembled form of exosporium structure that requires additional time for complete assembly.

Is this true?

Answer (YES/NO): NO